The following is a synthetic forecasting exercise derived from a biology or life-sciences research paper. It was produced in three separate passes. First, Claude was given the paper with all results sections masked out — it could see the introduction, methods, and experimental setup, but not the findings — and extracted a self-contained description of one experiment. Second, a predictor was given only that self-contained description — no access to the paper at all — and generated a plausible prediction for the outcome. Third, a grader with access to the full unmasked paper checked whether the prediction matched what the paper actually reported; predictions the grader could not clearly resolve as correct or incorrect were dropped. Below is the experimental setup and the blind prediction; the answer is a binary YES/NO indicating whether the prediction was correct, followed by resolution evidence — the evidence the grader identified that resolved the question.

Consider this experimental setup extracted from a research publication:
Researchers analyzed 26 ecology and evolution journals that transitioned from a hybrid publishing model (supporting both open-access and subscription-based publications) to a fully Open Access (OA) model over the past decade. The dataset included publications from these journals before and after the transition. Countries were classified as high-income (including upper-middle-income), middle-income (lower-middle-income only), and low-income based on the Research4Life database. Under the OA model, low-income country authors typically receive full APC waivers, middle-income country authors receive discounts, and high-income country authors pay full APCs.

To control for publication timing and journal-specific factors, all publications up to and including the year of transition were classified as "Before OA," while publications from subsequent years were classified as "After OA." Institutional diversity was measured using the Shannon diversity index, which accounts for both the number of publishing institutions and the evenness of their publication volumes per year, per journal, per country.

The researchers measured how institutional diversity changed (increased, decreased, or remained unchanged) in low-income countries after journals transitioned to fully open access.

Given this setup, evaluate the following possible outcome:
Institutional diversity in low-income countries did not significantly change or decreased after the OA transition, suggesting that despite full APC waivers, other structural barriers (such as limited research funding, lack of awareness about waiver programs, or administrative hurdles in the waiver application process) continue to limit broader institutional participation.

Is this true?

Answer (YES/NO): NO